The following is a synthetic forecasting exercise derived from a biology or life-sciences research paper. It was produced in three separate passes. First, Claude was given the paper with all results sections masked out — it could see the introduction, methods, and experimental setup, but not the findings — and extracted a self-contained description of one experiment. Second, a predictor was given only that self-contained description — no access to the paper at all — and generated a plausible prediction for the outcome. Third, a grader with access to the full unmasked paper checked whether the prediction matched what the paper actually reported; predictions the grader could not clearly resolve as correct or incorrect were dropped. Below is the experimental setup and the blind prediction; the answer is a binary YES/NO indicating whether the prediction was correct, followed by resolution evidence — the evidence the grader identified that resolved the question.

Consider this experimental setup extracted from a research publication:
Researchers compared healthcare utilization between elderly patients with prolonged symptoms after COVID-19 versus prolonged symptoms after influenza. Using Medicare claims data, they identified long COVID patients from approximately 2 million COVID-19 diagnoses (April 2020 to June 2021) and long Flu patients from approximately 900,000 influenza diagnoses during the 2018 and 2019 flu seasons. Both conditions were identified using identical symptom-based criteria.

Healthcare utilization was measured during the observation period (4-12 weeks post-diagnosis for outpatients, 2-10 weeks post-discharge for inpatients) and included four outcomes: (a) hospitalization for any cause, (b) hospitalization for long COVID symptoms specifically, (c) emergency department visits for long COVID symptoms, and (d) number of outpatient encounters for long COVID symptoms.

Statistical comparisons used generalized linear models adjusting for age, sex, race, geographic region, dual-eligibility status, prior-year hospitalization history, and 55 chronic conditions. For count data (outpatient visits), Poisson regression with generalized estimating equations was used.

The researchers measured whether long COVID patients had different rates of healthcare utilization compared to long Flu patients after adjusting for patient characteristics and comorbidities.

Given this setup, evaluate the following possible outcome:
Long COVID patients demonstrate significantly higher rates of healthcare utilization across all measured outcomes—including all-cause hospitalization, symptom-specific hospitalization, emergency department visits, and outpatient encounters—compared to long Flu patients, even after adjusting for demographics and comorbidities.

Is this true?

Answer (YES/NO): NO